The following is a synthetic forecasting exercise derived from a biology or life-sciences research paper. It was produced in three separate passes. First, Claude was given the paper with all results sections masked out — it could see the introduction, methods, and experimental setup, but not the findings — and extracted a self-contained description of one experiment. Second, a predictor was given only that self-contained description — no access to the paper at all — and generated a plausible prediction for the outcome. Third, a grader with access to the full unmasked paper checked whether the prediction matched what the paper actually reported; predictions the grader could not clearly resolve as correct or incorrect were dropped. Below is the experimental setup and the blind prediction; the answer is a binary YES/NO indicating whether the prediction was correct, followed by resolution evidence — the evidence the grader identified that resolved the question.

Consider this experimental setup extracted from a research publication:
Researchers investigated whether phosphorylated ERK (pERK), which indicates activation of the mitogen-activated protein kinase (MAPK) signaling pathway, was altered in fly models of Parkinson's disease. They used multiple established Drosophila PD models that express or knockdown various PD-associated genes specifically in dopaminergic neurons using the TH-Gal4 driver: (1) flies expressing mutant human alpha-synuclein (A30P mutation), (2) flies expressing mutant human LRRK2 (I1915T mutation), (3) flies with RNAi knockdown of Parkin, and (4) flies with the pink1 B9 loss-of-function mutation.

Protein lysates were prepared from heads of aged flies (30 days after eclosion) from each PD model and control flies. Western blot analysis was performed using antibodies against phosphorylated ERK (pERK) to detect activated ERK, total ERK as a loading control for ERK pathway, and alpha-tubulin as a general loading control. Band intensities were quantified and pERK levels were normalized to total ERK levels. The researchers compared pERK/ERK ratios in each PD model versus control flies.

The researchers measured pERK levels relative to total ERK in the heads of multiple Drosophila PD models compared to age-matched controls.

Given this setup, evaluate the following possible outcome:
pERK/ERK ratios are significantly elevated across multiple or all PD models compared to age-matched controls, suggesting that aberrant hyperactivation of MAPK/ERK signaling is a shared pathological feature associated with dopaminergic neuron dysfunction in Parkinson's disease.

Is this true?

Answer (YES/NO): YES